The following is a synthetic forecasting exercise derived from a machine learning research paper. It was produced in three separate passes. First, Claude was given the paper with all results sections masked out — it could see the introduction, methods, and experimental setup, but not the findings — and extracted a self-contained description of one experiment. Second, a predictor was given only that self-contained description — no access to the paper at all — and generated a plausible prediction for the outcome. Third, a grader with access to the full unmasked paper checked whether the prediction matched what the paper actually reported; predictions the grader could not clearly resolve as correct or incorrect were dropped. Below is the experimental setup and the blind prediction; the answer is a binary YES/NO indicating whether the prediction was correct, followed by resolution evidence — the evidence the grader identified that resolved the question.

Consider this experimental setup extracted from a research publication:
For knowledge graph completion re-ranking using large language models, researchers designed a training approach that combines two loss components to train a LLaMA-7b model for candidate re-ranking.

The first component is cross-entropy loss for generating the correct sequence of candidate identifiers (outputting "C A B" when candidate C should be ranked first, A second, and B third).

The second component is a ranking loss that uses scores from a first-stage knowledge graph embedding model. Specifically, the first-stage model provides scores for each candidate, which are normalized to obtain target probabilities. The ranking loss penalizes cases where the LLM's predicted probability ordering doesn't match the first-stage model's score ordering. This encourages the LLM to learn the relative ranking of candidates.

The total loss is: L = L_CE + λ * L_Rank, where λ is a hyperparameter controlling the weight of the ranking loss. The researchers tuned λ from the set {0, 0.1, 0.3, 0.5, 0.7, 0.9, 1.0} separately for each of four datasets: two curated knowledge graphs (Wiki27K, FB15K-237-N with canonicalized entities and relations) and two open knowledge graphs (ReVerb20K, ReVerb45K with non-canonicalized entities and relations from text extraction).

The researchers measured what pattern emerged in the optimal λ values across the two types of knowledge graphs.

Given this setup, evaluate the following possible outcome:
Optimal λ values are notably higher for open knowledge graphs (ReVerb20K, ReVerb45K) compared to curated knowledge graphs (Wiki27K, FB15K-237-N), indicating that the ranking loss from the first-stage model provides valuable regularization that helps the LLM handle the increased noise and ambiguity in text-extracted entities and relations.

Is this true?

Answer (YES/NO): YES